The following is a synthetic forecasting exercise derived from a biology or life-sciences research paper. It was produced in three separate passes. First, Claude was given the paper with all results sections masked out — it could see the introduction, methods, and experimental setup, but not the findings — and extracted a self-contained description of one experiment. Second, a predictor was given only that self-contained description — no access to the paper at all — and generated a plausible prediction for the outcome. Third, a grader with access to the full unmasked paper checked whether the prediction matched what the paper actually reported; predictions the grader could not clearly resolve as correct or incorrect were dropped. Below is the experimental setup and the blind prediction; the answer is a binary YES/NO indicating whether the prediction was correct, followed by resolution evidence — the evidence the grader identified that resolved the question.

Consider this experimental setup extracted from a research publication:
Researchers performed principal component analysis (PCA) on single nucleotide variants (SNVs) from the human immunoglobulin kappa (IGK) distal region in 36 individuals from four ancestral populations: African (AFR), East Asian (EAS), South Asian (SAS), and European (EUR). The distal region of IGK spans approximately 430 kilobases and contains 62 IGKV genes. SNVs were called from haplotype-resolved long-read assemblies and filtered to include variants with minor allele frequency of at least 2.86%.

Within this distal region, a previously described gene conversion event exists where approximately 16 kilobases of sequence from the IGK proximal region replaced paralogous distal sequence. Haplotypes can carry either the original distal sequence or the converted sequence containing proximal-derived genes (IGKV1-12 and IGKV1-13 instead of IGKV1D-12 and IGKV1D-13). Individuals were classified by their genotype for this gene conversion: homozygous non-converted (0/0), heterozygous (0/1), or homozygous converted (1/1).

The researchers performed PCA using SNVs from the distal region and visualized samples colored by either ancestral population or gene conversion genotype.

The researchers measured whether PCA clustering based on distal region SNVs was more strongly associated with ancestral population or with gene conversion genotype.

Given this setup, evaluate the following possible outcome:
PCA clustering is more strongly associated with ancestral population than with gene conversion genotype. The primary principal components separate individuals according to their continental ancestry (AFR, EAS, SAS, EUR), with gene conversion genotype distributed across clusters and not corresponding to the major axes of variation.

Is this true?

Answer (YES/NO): NO